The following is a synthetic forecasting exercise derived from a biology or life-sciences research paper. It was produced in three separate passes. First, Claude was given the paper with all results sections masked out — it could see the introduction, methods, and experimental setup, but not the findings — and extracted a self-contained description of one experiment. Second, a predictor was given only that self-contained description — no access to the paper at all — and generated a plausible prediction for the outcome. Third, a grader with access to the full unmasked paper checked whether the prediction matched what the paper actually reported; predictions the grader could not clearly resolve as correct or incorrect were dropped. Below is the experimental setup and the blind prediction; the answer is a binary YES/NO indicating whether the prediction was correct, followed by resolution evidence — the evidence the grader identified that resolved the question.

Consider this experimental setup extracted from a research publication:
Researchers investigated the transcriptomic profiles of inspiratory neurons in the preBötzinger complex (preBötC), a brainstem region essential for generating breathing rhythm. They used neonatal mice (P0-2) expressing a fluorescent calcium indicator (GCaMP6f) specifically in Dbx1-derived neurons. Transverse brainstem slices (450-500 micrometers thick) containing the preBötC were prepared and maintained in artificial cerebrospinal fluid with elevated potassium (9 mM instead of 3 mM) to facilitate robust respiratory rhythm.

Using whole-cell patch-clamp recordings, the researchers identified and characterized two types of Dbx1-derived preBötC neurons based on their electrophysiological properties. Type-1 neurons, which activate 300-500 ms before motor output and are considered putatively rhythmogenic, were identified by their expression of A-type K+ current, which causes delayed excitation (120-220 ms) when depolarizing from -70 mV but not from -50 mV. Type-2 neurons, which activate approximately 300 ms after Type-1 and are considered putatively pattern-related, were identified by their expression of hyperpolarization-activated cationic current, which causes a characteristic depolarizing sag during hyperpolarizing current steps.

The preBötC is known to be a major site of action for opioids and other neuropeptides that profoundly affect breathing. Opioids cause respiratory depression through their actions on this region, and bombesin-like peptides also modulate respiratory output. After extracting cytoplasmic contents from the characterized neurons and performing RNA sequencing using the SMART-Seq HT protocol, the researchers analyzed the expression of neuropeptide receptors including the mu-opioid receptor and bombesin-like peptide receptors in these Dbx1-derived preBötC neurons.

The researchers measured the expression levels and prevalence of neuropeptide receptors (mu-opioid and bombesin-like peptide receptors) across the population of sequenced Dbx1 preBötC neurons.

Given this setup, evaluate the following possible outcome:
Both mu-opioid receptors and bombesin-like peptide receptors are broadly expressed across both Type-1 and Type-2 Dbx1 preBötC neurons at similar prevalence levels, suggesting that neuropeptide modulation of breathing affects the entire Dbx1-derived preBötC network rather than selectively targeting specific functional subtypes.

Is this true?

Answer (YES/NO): NO